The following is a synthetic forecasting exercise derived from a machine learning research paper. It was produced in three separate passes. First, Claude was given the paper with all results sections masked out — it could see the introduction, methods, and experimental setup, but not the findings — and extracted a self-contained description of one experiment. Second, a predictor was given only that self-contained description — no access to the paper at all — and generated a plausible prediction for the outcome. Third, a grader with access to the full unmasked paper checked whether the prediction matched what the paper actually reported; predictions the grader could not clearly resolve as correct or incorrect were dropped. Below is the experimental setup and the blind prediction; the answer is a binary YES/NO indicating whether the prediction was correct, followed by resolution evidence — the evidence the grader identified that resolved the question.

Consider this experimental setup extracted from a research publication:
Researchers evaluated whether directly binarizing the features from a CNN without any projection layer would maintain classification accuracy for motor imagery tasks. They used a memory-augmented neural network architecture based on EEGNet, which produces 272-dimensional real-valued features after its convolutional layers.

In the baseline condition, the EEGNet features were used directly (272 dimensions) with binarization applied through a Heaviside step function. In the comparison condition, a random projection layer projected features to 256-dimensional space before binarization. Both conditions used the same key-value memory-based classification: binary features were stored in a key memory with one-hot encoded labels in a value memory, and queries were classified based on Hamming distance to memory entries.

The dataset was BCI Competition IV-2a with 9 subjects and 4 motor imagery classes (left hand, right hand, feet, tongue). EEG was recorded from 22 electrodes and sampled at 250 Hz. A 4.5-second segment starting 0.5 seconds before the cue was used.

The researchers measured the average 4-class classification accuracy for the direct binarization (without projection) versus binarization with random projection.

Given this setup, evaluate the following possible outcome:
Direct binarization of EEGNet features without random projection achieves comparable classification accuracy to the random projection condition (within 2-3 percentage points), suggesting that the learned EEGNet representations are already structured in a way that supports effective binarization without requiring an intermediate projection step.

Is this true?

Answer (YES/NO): NO